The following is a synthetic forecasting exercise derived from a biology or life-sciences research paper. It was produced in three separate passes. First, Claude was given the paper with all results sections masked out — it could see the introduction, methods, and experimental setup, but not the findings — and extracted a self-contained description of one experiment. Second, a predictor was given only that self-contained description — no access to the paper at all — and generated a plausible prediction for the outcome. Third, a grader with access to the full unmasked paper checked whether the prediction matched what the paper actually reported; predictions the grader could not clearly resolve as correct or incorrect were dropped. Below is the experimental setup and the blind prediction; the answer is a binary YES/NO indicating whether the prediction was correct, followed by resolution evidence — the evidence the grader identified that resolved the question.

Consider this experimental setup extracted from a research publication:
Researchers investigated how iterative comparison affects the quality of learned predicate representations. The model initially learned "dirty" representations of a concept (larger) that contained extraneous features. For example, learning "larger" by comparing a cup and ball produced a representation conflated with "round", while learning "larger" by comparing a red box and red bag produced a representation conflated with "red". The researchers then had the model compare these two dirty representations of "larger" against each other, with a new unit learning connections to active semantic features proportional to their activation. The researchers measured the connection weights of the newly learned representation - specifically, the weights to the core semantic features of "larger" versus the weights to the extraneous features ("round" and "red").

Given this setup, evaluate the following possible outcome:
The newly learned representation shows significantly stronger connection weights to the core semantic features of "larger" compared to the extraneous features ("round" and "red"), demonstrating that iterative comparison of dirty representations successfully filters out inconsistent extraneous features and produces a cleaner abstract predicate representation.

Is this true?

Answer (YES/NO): YES